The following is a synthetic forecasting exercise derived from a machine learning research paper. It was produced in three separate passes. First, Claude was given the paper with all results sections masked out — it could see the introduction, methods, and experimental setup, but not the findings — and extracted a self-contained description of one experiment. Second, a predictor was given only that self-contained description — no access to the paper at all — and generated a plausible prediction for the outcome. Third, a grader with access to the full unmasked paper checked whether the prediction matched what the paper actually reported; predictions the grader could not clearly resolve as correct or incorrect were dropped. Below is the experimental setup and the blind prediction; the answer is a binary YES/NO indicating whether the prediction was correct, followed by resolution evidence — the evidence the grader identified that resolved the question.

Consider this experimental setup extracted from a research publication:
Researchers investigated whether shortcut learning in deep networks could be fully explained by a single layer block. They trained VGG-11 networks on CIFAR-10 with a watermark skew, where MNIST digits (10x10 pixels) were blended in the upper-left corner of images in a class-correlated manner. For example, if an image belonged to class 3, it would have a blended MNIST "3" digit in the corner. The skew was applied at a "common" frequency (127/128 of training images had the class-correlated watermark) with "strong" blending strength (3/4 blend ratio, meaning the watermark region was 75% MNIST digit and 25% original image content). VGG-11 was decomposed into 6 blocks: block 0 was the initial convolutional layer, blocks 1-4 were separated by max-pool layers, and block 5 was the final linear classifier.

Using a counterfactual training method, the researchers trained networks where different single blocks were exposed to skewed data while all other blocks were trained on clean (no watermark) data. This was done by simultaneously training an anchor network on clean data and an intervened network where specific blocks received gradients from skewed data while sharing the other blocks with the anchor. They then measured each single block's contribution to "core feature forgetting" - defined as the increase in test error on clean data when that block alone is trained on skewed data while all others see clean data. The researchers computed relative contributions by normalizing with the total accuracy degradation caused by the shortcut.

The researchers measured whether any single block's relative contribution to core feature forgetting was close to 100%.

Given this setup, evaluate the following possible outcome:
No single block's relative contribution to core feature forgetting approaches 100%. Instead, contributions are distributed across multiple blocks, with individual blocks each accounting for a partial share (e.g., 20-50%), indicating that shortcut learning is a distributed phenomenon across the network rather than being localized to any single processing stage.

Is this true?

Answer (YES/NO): YES